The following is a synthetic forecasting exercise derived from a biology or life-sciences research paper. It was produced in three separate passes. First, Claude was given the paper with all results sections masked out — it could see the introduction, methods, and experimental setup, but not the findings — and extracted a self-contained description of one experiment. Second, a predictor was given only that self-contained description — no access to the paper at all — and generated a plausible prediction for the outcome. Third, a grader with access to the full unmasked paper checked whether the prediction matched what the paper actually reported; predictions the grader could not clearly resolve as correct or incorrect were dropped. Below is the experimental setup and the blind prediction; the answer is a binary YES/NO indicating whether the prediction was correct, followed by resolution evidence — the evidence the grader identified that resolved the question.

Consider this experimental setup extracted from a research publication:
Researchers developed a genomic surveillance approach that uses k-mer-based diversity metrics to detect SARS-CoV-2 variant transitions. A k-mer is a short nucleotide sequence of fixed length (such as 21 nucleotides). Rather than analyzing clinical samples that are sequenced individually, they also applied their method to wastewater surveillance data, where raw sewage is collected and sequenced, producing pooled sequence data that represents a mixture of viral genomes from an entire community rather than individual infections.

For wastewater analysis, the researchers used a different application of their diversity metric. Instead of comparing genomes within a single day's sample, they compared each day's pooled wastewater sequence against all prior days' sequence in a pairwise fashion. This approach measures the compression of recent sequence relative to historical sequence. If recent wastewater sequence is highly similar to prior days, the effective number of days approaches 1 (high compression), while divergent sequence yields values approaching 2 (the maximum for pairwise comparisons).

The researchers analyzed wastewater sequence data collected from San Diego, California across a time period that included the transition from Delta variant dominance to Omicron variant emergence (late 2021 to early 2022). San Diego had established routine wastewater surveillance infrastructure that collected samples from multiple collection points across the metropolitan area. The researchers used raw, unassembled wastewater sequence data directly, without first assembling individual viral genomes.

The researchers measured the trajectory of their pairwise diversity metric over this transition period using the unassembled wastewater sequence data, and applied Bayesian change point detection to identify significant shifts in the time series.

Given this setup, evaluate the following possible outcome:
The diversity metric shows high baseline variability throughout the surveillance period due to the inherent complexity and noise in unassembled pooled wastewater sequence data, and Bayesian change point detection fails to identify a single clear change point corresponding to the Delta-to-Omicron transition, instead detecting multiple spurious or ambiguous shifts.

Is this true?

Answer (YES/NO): NO